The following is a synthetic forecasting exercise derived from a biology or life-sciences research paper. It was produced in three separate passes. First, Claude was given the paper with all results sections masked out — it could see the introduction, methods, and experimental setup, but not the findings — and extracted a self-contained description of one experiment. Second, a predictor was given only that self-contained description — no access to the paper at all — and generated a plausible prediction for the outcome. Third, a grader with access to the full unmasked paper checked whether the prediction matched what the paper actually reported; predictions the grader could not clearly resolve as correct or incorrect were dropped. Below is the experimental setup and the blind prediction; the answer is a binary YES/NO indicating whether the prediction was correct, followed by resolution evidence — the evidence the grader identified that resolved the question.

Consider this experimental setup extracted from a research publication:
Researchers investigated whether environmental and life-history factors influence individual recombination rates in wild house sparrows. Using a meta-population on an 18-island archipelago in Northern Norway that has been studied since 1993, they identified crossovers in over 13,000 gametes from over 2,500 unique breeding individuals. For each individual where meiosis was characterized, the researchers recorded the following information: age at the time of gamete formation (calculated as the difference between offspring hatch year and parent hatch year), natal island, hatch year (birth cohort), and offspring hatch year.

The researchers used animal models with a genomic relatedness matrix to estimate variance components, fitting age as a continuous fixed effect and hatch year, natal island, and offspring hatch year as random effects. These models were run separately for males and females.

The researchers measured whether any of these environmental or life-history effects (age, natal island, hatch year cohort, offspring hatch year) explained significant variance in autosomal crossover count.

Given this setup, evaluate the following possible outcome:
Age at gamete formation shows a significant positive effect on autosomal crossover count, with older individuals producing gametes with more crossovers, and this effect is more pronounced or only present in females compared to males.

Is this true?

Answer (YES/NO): NO